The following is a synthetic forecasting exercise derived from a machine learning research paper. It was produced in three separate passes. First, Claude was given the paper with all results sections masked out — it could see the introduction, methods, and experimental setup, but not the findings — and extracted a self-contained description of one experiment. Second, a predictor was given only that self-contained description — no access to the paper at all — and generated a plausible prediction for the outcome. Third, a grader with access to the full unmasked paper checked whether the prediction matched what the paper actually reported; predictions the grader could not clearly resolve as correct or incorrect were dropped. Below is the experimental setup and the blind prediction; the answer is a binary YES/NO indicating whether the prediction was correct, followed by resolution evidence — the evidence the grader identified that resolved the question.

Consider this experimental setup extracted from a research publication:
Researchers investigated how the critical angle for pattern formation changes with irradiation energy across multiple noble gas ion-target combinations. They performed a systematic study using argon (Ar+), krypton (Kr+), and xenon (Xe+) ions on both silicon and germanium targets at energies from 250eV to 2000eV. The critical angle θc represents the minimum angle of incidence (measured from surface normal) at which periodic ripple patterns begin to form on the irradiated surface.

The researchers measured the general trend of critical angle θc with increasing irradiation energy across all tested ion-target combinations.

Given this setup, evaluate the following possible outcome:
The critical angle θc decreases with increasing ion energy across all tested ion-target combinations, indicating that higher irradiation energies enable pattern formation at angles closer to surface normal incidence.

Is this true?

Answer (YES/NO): NO